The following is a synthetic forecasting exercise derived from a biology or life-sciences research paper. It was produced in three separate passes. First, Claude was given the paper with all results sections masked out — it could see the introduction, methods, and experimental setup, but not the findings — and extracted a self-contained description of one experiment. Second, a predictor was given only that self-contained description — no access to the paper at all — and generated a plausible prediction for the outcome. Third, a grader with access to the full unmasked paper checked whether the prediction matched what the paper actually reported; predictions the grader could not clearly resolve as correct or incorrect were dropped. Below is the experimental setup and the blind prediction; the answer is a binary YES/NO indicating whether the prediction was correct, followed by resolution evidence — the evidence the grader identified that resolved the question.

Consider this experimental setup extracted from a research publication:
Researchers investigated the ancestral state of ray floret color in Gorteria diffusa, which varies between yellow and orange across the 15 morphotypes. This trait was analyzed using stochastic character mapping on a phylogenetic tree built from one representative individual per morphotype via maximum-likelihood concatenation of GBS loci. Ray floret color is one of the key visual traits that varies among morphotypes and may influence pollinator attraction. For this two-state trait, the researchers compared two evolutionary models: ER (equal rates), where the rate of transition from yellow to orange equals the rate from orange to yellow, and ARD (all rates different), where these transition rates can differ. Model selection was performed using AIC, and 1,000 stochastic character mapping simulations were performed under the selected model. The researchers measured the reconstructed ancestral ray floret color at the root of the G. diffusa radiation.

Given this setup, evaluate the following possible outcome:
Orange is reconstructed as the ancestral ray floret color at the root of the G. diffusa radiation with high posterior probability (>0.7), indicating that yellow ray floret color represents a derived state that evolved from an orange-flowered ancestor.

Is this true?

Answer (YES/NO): NO